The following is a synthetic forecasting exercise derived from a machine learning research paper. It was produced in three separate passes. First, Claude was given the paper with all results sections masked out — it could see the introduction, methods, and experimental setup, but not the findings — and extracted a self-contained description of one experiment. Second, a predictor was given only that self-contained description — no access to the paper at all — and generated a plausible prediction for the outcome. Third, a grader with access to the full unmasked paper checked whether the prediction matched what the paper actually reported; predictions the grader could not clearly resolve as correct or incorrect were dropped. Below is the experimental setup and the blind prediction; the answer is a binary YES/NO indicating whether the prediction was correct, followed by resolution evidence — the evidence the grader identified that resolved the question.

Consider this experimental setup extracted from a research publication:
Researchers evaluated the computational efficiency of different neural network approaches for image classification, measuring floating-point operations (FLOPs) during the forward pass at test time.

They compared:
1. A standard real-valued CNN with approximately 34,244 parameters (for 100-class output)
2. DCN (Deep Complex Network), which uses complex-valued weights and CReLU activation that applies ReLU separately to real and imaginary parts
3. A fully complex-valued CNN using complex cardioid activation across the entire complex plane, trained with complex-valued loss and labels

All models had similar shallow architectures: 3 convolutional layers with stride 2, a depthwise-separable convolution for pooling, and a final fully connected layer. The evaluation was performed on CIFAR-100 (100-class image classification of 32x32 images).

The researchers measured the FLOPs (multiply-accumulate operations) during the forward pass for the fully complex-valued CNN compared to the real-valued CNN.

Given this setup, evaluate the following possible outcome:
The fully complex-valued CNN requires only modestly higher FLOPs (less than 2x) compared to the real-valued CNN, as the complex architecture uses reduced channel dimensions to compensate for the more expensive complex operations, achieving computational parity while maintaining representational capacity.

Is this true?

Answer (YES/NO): NO